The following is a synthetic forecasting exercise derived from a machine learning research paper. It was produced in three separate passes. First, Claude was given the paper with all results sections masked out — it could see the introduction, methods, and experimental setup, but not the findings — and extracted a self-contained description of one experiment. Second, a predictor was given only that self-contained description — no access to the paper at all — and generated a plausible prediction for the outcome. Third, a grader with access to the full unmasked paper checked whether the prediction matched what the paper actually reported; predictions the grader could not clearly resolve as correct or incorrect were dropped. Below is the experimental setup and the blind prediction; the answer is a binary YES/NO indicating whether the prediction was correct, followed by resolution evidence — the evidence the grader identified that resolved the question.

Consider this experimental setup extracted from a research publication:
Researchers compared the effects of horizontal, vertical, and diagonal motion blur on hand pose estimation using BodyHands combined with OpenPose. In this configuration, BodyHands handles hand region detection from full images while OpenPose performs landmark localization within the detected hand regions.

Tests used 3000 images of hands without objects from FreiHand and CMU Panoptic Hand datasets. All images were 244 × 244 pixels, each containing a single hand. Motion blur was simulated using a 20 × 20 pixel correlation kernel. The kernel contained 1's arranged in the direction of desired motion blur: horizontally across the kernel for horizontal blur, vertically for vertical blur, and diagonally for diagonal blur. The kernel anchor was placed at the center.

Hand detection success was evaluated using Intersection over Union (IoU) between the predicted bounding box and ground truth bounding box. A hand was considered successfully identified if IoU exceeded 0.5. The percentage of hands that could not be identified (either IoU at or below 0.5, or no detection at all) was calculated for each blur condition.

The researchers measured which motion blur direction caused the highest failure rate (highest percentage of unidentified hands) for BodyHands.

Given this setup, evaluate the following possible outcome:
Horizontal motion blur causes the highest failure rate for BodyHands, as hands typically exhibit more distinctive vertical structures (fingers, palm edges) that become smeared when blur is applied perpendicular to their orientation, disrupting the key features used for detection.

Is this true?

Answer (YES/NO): NO